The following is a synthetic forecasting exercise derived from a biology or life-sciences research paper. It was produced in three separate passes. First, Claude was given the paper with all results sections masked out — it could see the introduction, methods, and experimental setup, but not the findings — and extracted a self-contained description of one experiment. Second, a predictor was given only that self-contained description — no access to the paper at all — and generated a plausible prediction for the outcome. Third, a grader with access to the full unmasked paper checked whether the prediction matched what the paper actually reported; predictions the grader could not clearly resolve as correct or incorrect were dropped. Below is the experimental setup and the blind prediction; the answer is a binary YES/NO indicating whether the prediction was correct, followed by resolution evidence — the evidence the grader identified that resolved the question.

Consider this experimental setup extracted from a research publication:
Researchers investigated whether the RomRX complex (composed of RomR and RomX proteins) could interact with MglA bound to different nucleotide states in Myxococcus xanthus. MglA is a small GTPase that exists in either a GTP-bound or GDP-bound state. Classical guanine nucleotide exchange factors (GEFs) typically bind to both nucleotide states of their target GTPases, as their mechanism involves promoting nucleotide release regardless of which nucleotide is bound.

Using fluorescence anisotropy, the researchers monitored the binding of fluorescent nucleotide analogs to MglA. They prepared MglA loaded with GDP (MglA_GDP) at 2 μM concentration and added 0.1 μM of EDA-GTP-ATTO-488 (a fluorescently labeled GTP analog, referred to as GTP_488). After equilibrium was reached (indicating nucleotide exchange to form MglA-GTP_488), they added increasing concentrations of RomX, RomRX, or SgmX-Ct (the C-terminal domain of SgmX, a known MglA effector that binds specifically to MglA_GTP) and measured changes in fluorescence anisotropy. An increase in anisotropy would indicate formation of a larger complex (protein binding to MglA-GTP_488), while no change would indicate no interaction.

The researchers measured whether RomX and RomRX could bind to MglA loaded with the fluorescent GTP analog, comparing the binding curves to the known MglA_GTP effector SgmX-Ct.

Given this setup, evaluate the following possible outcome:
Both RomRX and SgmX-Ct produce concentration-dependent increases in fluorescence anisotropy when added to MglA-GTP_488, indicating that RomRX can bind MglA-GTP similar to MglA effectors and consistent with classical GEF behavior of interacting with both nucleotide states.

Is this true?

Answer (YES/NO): NO